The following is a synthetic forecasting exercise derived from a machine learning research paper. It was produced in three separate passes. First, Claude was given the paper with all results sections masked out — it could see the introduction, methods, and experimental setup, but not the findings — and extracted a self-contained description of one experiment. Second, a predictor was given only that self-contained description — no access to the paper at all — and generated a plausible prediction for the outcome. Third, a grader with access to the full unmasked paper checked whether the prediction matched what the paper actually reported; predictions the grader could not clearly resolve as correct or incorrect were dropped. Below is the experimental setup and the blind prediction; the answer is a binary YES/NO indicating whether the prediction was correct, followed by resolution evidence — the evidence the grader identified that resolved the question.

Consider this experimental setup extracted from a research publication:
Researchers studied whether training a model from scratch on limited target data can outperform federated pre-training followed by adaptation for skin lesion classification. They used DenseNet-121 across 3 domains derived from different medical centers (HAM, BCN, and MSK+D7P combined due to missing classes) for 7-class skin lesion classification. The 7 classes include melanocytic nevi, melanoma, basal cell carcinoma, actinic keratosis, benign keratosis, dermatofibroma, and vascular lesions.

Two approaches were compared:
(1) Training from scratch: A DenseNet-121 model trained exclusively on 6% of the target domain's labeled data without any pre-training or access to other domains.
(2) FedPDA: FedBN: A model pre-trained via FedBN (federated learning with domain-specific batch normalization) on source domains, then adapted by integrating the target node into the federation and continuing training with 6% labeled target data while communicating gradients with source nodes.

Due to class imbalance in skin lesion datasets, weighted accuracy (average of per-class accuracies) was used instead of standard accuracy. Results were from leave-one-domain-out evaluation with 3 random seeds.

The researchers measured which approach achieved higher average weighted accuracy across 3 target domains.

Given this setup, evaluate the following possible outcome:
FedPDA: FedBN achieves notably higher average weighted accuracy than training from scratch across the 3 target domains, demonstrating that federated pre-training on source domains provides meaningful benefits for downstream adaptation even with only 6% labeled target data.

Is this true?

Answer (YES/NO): YES